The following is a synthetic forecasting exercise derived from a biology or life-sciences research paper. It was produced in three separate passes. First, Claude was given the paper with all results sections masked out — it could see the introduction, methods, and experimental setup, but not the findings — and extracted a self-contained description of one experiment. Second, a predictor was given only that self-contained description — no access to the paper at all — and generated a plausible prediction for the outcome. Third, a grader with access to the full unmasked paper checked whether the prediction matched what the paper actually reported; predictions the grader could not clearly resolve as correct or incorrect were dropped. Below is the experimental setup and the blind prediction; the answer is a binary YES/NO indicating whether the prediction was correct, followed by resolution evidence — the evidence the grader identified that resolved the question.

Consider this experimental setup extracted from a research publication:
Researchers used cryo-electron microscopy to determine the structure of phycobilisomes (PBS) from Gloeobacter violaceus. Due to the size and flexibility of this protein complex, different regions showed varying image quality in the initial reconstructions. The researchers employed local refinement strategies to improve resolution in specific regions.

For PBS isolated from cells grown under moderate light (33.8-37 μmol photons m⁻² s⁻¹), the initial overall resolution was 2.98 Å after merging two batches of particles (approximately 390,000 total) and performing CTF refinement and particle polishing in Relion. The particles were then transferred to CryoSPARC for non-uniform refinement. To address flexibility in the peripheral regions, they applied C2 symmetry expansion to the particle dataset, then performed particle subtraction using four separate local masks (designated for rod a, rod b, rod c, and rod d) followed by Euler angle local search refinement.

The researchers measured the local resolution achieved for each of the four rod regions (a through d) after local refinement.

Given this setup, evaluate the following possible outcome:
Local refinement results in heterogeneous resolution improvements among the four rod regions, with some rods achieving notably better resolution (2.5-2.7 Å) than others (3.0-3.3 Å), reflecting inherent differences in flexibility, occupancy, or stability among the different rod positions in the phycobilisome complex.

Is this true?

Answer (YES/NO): NO